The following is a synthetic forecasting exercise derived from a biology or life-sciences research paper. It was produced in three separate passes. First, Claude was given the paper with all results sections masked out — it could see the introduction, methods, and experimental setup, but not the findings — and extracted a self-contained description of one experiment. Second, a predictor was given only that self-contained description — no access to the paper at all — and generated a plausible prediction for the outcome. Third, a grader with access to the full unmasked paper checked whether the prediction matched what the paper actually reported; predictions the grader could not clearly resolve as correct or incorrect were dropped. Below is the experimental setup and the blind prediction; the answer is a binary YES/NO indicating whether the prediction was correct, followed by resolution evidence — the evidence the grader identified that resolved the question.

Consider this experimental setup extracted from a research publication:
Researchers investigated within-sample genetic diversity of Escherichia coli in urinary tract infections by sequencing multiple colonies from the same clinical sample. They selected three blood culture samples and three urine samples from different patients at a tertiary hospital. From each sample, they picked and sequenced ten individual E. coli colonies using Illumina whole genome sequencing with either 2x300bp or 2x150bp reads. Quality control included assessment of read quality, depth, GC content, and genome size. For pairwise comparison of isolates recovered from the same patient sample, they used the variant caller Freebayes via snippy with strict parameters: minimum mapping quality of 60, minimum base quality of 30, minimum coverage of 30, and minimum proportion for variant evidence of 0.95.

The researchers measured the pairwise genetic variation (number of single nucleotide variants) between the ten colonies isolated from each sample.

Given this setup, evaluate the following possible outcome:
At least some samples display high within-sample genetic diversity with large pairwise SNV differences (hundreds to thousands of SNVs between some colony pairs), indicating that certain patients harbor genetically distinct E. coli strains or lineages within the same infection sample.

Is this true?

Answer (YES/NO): YES